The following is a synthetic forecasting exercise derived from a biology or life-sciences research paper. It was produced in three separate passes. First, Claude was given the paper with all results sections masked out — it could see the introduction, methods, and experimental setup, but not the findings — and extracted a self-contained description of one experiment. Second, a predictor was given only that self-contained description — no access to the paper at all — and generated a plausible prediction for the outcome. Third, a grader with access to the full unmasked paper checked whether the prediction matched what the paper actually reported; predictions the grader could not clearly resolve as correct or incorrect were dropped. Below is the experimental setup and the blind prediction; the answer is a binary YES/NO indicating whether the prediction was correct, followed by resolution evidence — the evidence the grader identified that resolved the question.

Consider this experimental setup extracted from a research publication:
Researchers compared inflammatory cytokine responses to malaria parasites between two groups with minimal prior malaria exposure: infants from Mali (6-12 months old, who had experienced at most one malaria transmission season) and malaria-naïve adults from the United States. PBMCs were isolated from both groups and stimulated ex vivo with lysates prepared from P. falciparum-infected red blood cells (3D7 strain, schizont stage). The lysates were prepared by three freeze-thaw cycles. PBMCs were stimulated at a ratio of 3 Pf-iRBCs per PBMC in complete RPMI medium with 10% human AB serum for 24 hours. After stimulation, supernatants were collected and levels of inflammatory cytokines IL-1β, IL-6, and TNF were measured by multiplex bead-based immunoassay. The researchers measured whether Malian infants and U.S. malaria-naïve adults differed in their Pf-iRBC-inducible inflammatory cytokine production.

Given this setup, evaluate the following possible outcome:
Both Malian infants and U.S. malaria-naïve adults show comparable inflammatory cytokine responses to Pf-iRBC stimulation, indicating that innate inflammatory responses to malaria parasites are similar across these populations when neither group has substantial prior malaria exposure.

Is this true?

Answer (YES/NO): YES